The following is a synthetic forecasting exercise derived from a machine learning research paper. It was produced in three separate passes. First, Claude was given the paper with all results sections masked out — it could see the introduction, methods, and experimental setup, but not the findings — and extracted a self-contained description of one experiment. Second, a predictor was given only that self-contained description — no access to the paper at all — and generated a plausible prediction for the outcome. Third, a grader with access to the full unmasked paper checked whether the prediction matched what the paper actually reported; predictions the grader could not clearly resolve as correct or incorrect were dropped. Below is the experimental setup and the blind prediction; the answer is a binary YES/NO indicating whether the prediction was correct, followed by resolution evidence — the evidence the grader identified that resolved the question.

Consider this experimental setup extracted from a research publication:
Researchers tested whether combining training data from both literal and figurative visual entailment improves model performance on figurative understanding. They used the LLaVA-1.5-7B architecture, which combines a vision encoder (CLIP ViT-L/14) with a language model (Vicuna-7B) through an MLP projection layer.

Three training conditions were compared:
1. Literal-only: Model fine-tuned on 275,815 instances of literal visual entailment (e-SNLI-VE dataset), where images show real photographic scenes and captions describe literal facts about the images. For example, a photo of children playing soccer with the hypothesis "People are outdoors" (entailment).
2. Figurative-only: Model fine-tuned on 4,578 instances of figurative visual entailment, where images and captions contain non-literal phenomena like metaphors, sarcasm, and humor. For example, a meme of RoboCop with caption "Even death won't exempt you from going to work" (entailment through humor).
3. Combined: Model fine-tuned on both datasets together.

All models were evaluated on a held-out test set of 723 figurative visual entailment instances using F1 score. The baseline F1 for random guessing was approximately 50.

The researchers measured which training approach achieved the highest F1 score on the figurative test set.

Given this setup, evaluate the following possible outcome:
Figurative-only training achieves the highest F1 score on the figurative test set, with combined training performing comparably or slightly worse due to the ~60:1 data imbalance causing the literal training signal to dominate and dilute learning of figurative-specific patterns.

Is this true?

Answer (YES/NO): NO